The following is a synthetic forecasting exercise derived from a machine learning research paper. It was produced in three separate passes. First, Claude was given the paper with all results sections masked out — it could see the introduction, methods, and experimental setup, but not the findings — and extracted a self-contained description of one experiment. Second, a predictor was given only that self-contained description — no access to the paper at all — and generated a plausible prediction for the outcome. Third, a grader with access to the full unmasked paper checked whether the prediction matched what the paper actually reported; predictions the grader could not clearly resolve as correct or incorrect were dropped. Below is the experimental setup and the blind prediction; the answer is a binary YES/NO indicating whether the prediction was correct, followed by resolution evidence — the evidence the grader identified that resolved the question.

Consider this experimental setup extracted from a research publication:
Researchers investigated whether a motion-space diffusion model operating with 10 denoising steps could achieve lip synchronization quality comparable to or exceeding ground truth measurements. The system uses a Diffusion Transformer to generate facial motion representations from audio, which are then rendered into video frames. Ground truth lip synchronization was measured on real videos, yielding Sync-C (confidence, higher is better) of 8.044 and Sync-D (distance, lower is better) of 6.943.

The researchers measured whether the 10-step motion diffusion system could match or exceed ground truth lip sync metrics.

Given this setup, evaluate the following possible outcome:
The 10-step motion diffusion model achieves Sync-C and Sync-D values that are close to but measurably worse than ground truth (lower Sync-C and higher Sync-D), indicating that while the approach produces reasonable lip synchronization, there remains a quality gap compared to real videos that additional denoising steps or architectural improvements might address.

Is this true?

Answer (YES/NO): NO